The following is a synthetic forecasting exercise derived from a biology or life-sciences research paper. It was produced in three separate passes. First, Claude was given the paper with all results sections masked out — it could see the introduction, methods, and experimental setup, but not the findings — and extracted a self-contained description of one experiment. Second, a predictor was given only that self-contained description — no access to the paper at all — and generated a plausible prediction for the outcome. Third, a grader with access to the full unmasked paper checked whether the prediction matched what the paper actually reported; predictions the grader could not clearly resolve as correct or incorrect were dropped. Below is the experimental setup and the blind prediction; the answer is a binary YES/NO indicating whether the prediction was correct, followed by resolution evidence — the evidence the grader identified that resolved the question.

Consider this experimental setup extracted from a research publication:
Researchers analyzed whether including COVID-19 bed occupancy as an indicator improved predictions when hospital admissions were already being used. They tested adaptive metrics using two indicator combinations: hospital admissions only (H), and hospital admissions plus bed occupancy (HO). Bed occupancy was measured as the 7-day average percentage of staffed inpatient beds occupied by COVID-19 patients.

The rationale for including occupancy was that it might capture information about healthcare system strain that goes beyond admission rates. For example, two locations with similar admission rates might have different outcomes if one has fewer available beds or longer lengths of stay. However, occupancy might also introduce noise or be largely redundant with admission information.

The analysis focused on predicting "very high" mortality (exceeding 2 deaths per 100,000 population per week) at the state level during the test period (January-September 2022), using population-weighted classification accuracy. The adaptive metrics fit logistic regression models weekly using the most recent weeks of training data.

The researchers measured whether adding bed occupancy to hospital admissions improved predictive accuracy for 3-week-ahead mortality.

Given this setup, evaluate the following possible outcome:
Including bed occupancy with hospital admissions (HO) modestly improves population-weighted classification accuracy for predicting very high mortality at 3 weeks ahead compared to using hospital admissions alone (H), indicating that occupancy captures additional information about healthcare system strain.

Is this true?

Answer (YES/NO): NO